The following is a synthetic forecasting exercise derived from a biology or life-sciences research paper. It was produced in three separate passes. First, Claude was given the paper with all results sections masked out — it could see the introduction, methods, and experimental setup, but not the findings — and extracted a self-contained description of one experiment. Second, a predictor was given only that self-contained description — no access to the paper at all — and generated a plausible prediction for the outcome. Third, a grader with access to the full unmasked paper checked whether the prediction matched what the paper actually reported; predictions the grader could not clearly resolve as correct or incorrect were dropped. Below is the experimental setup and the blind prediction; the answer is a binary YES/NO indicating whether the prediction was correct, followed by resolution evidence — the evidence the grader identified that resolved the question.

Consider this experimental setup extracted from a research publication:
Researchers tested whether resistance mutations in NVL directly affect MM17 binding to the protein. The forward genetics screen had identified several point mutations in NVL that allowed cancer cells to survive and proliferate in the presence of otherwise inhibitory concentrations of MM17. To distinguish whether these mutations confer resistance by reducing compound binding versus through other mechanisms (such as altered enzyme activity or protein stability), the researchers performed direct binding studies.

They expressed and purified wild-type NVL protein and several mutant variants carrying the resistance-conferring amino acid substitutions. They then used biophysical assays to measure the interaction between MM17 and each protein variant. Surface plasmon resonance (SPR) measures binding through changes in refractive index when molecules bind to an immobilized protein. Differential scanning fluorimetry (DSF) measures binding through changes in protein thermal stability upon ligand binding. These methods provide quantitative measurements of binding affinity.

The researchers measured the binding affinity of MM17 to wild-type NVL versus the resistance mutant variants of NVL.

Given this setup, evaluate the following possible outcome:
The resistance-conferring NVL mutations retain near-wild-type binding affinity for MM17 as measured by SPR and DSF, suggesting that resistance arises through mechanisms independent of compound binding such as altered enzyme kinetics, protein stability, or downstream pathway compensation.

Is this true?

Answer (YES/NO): NO